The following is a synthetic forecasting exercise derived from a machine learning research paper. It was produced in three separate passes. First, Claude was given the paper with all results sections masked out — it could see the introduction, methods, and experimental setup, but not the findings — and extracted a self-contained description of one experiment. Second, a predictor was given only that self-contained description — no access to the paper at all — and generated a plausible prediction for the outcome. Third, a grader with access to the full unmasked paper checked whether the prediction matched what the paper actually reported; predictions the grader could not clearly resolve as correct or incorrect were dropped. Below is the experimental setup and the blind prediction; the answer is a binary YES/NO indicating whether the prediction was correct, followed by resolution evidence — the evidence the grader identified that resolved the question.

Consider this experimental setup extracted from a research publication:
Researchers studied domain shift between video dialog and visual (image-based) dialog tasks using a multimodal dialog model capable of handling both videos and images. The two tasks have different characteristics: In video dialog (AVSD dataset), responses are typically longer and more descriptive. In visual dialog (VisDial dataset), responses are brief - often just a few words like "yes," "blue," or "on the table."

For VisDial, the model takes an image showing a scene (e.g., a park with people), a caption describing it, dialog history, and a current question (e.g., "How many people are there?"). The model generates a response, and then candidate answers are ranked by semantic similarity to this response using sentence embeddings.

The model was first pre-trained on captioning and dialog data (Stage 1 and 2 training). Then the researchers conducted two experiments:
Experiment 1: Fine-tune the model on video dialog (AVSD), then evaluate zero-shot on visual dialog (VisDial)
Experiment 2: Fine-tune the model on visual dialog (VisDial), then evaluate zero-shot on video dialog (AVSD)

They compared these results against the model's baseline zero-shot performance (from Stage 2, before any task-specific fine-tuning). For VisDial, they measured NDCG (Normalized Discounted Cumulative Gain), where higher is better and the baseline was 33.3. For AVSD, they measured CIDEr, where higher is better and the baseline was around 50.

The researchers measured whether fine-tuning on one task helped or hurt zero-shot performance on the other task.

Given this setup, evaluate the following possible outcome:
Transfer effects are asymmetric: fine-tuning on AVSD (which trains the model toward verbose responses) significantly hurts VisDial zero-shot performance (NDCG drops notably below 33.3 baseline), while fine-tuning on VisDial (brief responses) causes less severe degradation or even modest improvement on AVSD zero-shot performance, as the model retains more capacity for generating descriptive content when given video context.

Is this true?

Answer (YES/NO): NO